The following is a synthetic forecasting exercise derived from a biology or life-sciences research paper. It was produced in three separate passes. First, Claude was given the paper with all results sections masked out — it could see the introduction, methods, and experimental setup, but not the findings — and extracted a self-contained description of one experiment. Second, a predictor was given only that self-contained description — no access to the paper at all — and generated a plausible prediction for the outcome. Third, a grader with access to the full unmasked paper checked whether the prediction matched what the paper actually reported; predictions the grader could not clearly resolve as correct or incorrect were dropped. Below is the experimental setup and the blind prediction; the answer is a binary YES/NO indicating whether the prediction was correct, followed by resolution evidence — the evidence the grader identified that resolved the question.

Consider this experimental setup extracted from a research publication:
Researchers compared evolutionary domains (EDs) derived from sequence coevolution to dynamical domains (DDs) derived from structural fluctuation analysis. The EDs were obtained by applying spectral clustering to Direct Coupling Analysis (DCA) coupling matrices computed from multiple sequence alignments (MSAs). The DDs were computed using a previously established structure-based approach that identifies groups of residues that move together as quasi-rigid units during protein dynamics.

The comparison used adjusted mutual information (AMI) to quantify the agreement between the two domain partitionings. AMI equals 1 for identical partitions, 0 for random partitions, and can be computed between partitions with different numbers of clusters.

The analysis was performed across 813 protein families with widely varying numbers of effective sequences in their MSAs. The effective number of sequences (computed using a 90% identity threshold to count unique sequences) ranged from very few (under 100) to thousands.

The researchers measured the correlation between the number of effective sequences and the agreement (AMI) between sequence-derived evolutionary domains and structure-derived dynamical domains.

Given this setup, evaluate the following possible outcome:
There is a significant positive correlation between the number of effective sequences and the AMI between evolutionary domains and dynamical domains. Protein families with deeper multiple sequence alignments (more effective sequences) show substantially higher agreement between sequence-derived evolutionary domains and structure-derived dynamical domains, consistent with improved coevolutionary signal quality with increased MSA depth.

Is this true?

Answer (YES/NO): YES